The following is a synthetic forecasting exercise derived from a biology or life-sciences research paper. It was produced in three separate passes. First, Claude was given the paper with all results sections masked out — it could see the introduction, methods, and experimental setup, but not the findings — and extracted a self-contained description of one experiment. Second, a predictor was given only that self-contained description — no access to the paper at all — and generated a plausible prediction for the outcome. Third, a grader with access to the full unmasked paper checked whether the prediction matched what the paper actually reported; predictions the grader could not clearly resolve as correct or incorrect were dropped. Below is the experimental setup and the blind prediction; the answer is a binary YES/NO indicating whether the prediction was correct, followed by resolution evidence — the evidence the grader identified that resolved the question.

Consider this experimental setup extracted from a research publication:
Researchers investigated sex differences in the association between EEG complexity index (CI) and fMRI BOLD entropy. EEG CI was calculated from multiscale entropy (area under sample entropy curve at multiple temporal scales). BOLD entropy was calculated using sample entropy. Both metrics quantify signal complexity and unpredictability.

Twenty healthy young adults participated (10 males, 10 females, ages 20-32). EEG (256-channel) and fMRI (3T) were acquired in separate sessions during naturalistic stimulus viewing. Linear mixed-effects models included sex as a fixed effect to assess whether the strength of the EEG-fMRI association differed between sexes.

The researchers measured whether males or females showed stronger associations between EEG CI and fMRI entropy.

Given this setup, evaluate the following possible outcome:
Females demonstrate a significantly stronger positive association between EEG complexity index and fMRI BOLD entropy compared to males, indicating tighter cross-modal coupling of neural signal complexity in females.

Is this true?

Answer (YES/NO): NO